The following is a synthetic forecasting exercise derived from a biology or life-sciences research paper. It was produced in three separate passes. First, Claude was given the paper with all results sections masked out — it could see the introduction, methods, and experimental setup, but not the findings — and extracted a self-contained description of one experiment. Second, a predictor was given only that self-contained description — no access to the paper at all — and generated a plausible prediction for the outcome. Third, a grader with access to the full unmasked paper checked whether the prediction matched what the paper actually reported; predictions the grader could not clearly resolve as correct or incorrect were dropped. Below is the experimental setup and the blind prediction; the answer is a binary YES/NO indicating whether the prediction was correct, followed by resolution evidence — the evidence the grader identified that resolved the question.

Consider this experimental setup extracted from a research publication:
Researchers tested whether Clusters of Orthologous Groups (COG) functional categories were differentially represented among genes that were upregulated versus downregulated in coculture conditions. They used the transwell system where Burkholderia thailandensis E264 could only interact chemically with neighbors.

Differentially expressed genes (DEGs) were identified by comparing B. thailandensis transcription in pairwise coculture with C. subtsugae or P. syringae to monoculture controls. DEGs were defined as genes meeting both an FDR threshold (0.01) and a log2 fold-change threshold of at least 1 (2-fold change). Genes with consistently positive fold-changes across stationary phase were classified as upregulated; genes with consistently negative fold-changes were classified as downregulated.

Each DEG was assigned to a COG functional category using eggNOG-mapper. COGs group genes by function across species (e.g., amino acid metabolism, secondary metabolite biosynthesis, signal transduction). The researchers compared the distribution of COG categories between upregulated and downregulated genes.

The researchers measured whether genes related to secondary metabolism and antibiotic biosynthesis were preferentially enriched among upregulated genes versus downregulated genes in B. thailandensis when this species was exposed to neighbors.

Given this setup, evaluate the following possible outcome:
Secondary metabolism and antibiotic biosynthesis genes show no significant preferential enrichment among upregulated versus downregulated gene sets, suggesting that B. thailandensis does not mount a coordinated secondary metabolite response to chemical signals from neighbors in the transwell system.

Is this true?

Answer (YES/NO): NO